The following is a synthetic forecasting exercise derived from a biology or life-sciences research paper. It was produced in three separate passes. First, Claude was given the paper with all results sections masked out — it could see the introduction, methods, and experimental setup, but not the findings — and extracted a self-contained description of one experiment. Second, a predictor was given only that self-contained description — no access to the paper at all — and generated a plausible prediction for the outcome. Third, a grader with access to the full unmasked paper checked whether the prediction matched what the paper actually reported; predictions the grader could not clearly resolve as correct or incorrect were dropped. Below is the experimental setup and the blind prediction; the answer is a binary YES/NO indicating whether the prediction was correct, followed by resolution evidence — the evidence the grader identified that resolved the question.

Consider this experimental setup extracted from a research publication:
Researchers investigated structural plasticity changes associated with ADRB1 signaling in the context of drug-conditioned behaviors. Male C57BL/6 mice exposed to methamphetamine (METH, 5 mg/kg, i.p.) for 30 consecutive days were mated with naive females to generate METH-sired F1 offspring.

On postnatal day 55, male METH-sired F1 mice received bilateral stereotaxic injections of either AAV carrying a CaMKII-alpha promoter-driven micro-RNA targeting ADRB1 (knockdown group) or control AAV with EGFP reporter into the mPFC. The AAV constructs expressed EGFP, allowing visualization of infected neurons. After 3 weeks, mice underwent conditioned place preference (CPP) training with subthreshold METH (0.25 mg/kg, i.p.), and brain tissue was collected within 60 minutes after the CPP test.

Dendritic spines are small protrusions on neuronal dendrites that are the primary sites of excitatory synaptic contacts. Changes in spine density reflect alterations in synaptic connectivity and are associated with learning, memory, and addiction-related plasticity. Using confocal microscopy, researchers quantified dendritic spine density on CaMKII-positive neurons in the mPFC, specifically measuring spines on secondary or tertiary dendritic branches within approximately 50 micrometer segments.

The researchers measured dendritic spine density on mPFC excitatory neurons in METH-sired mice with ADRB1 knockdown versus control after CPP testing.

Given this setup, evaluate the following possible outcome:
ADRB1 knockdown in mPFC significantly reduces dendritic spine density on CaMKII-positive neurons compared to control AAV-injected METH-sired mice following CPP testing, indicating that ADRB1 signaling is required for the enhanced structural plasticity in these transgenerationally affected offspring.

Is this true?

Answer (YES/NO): YES